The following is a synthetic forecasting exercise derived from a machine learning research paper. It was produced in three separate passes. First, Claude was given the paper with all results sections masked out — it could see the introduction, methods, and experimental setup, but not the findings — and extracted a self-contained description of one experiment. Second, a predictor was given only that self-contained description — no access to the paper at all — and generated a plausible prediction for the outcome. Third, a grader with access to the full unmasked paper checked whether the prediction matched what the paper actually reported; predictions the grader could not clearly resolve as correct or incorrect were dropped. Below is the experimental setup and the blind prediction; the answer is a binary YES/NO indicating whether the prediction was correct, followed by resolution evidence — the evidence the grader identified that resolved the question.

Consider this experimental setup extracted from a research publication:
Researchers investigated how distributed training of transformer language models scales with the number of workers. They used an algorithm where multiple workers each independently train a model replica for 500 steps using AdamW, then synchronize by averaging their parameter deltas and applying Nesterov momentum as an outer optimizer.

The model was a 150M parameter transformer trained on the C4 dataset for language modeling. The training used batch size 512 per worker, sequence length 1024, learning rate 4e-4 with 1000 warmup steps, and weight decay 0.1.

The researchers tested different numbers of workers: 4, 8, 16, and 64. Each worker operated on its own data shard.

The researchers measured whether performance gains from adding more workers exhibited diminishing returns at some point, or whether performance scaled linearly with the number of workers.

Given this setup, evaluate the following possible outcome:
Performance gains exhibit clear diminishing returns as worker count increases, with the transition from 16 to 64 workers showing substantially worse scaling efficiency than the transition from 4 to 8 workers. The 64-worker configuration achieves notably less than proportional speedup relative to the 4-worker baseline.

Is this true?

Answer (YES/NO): YES